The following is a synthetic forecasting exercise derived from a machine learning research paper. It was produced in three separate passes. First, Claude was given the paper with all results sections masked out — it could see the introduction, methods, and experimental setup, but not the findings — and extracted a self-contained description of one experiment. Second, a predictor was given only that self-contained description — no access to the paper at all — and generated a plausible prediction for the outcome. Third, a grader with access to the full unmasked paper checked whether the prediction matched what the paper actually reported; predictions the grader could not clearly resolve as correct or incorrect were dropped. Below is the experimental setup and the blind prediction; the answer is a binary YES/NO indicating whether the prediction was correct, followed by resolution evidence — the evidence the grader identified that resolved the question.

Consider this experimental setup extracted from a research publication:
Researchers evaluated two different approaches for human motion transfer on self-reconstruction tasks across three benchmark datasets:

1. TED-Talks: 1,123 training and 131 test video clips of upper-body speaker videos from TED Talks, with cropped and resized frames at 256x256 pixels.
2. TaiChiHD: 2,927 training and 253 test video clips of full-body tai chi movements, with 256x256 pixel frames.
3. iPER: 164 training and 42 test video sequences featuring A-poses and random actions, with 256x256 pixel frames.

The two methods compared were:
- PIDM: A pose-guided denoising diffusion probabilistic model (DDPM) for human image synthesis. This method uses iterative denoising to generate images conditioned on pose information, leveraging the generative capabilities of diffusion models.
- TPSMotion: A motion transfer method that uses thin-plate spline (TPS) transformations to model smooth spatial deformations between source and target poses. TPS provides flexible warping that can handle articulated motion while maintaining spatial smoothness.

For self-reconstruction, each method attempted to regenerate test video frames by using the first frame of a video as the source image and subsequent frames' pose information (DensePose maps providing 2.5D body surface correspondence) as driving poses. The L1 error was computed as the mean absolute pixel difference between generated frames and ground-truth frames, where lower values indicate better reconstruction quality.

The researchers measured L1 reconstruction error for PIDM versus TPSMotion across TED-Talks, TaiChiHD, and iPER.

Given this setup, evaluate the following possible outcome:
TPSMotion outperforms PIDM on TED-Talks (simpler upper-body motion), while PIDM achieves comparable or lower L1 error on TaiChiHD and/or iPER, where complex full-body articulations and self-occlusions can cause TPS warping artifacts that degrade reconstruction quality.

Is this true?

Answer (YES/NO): NO